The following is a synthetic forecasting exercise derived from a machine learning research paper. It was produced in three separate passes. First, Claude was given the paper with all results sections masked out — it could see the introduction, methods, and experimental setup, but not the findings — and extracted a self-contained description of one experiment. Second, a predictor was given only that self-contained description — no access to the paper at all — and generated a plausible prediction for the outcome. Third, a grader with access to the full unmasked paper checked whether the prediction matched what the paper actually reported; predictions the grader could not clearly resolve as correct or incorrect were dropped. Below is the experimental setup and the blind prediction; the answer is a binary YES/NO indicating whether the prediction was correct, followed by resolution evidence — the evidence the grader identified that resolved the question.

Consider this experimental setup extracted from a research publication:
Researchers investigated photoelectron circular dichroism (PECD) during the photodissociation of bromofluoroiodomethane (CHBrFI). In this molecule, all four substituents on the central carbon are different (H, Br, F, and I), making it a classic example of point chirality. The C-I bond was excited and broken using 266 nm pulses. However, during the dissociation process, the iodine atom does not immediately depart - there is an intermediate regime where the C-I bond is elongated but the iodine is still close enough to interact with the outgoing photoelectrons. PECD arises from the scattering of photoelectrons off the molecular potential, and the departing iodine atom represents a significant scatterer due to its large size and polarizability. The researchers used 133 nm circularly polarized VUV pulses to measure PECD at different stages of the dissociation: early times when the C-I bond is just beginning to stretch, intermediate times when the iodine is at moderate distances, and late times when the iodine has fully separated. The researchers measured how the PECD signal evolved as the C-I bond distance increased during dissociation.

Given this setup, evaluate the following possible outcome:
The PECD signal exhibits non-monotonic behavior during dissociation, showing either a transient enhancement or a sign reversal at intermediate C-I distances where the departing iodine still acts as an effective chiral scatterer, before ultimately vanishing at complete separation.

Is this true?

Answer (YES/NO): NO